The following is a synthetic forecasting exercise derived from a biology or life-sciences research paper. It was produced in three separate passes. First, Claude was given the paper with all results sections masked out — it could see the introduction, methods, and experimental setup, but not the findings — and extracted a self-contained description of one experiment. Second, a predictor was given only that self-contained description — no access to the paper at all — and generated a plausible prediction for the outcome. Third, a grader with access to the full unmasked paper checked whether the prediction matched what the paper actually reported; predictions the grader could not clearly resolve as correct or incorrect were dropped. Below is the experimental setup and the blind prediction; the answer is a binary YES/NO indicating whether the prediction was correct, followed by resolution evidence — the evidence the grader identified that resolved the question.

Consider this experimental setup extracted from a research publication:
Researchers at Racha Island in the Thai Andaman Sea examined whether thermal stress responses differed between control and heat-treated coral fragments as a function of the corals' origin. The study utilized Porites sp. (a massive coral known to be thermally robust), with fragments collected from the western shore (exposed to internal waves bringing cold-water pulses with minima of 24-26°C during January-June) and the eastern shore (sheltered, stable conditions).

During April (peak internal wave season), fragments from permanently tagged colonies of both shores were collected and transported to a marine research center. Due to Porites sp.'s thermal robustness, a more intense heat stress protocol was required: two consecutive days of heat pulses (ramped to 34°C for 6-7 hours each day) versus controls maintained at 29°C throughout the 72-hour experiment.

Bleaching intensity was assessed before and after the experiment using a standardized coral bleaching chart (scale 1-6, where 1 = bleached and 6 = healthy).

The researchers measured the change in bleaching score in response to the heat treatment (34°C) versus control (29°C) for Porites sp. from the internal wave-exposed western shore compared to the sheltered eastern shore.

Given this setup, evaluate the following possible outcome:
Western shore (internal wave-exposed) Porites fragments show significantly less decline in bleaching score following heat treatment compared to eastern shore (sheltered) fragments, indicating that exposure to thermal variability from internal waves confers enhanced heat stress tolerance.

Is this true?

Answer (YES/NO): YES